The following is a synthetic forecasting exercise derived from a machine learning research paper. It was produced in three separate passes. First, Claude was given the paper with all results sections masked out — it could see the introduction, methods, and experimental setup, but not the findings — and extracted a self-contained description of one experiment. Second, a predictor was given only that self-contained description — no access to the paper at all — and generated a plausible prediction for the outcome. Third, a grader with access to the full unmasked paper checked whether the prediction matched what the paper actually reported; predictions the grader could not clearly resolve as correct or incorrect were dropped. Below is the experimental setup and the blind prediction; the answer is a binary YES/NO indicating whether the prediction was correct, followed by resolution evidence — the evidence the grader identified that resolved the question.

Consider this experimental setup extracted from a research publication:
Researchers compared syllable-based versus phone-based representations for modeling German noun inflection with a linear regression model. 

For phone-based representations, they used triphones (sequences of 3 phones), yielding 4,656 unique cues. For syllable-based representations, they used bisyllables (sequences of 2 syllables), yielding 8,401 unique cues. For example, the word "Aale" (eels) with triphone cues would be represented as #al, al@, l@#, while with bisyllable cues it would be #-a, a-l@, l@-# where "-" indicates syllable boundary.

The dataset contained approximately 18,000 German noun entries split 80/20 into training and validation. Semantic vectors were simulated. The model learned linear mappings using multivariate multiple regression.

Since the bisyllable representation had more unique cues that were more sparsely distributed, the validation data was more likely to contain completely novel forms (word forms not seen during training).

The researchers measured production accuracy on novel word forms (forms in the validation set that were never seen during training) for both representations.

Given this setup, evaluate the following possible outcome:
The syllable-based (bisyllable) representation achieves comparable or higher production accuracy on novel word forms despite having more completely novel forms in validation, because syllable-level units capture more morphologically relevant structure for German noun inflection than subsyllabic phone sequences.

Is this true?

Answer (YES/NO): NO